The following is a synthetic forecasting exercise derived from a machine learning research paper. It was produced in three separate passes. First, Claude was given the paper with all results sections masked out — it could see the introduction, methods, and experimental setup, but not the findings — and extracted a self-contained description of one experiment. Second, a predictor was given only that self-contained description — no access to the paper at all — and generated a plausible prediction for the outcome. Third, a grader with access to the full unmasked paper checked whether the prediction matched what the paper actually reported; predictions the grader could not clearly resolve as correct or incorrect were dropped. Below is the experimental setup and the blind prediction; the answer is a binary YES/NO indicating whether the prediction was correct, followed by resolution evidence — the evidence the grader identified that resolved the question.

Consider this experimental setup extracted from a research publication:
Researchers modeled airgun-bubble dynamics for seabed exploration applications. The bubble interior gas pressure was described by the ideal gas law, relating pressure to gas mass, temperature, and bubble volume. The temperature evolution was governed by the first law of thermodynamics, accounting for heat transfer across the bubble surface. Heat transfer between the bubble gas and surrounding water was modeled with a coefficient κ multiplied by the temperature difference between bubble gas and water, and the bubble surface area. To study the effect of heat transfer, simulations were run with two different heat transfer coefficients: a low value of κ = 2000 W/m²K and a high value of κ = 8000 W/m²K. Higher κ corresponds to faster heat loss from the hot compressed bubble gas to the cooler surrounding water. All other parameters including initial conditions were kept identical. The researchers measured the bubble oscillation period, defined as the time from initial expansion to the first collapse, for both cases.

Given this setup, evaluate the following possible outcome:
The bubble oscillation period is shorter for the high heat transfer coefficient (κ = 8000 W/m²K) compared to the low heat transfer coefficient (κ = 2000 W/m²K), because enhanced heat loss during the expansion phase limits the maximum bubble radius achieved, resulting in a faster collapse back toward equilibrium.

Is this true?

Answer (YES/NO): NO